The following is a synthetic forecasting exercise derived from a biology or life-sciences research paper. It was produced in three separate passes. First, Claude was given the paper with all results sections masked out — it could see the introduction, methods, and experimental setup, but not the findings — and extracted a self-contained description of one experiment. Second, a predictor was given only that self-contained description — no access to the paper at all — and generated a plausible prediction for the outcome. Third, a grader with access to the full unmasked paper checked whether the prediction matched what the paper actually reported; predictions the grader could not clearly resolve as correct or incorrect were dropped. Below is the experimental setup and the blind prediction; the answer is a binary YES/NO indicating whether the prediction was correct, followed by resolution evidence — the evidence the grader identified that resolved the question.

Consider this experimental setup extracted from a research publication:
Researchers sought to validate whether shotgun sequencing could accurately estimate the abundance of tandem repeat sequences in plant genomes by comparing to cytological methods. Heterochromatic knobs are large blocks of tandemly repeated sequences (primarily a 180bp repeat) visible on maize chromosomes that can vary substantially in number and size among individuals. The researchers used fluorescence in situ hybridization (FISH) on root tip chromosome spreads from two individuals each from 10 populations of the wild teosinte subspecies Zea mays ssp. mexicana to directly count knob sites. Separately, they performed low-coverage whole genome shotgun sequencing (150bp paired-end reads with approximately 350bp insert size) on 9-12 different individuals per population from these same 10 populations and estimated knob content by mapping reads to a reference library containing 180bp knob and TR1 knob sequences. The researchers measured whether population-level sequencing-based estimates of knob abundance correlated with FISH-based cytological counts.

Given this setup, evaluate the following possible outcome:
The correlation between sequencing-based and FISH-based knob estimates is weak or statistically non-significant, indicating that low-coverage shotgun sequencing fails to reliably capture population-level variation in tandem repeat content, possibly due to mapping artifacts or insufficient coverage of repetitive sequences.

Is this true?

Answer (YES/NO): NO